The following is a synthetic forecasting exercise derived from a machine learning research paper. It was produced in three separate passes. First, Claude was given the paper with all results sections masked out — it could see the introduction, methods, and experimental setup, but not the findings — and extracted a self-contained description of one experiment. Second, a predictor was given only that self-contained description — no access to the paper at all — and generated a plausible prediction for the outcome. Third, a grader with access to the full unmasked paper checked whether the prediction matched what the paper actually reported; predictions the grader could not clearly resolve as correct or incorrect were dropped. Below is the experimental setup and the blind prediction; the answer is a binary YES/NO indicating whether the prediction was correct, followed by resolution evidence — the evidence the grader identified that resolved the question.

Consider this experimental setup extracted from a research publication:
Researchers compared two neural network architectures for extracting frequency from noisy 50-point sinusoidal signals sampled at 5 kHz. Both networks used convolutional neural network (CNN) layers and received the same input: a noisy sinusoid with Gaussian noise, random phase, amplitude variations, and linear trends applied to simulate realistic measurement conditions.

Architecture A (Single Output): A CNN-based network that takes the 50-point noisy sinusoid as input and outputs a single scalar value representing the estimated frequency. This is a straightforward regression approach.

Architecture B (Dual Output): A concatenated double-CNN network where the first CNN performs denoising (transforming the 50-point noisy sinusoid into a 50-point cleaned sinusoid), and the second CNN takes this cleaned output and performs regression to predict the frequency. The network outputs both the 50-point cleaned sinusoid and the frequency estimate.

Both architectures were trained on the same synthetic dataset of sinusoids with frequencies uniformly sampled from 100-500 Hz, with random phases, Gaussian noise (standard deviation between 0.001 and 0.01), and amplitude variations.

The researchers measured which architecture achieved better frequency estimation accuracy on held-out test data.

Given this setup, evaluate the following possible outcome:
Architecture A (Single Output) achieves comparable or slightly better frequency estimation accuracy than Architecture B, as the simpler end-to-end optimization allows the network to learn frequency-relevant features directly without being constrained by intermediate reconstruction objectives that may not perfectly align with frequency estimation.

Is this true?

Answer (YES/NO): NO